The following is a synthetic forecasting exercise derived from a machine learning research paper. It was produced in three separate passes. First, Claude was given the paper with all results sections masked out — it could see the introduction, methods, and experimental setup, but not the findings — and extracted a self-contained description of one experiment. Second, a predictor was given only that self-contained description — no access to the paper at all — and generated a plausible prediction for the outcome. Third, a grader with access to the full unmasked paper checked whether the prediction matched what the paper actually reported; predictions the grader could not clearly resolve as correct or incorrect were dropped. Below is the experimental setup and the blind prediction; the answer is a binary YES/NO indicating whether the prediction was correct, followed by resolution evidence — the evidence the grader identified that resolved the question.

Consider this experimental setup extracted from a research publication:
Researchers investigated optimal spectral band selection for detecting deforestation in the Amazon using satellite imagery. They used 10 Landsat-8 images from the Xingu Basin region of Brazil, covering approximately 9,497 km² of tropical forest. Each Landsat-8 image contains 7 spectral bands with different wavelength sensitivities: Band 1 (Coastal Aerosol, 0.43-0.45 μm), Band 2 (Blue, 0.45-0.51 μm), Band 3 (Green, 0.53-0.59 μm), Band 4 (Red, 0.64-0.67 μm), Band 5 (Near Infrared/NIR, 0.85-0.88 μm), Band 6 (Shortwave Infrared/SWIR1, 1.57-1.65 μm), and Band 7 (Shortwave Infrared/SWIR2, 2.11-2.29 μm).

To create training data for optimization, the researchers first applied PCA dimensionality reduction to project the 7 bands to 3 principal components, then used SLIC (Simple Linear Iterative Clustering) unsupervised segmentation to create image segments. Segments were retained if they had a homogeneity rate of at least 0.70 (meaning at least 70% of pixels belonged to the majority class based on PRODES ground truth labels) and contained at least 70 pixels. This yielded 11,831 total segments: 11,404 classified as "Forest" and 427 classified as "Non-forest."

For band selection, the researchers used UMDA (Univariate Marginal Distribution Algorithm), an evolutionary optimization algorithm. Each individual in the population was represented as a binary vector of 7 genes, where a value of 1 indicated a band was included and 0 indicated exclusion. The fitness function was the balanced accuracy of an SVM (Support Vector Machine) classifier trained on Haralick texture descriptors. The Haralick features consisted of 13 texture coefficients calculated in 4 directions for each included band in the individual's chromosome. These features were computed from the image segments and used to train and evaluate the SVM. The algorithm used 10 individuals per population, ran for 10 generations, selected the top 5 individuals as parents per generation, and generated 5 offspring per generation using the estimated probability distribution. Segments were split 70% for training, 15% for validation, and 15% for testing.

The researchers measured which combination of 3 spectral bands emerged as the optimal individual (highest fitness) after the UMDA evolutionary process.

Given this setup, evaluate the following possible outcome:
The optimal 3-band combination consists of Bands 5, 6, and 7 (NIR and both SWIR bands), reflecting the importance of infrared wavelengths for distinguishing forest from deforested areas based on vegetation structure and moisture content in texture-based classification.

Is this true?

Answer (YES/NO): NO